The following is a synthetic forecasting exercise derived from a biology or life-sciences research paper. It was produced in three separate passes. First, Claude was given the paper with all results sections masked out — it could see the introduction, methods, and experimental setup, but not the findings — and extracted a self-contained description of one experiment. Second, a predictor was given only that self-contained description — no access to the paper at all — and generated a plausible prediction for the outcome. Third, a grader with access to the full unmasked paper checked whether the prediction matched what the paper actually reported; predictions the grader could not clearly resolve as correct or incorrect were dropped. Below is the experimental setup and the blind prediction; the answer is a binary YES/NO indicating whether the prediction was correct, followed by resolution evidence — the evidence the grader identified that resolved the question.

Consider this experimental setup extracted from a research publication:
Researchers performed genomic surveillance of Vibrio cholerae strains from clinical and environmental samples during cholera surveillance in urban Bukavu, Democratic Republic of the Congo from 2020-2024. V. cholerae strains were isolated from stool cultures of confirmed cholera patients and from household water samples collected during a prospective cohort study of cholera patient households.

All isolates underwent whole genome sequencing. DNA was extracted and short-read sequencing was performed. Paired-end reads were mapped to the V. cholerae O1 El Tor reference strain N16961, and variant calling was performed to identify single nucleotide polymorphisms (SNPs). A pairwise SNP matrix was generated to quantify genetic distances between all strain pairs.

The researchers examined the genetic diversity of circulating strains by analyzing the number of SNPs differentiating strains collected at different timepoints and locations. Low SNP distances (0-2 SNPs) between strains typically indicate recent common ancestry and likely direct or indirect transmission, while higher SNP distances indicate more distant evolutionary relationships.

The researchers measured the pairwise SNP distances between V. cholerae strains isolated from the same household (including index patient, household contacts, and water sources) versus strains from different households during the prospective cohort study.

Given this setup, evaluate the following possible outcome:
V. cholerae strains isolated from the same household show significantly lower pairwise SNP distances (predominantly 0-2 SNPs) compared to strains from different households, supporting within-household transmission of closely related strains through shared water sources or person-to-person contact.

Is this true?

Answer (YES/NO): YES